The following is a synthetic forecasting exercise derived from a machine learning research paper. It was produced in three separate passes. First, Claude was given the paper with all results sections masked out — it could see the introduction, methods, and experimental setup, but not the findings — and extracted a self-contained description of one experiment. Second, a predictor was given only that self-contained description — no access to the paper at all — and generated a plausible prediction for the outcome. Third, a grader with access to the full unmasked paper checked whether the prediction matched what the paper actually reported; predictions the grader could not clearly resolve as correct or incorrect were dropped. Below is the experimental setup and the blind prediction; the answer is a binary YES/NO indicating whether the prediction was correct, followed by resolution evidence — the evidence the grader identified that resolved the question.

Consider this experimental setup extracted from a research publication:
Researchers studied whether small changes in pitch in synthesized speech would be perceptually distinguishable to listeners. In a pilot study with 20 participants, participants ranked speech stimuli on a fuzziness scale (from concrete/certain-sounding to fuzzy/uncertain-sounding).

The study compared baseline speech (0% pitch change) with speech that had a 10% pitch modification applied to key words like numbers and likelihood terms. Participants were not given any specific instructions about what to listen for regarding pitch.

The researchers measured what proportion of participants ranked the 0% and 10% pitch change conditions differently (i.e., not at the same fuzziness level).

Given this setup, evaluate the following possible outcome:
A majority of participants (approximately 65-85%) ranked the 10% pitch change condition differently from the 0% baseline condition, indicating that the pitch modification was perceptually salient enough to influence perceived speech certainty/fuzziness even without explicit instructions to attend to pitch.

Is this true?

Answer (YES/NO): NO